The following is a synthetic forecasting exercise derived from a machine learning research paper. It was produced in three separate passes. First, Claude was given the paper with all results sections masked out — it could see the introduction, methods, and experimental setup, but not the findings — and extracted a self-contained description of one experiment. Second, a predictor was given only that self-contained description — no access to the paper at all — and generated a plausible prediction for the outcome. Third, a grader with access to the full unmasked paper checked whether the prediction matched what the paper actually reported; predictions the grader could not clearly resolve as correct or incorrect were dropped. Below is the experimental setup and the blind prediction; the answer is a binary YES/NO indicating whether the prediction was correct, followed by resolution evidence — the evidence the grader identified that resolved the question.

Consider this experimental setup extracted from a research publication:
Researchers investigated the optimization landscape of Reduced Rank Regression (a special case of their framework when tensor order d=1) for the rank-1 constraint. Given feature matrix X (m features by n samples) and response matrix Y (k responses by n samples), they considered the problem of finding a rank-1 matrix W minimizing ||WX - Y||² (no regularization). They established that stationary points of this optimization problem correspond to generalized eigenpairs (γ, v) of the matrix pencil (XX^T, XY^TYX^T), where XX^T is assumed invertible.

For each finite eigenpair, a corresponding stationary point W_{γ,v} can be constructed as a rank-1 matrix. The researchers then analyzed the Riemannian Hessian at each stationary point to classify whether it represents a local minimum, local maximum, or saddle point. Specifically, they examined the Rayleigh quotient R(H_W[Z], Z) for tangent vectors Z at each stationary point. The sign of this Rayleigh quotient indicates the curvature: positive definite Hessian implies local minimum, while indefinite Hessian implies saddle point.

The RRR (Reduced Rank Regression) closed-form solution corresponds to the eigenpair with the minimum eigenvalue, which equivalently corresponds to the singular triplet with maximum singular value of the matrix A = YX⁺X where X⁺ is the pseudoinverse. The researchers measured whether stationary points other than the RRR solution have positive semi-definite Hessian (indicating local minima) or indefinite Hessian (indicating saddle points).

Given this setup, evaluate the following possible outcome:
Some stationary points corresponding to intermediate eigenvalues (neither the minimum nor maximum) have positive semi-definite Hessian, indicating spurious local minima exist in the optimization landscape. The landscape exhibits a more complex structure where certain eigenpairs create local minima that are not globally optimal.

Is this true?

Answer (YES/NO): NO